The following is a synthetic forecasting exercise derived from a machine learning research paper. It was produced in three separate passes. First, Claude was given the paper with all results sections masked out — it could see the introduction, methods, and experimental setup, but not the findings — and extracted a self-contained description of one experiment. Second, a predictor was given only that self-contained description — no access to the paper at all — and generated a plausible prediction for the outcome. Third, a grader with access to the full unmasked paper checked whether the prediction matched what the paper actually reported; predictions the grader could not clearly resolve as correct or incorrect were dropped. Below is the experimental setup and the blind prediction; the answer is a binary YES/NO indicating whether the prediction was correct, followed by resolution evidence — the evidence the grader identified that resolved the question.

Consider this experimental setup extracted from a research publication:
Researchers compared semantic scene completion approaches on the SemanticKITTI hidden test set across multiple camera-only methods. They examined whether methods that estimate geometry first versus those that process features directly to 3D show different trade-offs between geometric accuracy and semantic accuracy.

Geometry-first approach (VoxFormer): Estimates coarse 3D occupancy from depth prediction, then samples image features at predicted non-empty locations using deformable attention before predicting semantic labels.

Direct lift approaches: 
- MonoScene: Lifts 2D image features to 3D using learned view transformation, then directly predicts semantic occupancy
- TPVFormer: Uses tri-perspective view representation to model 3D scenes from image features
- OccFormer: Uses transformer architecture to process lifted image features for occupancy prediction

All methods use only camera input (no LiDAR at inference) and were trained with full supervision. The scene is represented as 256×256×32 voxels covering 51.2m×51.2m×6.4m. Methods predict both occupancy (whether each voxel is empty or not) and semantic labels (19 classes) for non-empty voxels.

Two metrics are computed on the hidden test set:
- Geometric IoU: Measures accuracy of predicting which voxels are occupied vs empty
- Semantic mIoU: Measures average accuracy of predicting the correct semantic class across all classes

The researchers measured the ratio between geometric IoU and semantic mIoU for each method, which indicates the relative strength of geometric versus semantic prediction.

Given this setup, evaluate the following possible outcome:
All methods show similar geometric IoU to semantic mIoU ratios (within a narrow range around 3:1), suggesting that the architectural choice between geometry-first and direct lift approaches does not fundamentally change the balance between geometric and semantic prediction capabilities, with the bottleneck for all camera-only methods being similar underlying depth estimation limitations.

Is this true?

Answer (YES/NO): YES